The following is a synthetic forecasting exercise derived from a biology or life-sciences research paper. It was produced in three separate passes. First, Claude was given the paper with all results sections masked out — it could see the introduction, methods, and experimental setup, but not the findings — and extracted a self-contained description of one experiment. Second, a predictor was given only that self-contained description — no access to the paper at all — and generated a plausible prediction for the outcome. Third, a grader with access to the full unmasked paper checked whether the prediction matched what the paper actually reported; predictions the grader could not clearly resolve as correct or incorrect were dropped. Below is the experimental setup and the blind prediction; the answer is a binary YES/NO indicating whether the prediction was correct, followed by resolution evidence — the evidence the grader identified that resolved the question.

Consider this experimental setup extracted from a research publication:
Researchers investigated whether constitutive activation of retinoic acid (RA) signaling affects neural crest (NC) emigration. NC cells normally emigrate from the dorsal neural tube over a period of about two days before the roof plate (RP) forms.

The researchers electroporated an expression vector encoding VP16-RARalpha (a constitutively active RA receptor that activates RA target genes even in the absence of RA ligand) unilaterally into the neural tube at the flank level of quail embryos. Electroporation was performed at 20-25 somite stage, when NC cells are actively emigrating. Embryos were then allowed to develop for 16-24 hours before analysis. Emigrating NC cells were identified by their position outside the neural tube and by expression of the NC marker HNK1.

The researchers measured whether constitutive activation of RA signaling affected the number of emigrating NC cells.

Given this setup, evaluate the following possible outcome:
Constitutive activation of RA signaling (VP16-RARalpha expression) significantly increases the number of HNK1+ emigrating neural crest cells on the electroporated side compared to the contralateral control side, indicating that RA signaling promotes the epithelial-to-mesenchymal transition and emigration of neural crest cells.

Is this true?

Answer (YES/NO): NO